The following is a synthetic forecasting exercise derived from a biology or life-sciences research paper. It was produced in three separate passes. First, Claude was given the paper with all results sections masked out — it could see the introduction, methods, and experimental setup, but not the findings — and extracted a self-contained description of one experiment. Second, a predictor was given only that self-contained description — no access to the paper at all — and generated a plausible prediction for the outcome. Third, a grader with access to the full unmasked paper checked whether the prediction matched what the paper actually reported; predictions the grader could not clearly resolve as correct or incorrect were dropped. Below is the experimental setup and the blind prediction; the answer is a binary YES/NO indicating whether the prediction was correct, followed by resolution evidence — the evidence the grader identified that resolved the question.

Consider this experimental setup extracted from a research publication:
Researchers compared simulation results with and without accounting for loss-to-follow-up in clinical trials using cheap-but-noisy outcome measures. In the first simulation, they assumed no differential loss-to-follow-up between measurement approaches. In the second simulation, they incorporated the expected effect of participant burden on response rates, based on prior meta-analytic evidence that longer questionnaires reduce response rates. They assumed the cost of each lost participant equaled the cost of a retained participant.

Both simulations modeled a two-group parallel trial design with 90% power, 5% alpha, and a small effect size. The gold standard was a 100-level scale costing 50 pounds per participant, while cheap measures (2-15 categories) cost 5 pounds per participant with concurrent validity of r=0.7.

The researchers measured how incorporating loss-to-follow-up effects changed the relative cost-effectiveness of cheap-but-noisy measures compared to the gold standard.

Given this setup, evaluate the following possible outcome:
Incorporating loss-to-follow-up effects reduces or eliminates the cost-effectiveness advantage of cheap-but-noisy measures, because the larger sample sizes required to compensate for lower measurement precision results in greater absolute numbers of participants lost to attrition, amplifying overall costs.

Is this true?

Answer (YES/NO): NO